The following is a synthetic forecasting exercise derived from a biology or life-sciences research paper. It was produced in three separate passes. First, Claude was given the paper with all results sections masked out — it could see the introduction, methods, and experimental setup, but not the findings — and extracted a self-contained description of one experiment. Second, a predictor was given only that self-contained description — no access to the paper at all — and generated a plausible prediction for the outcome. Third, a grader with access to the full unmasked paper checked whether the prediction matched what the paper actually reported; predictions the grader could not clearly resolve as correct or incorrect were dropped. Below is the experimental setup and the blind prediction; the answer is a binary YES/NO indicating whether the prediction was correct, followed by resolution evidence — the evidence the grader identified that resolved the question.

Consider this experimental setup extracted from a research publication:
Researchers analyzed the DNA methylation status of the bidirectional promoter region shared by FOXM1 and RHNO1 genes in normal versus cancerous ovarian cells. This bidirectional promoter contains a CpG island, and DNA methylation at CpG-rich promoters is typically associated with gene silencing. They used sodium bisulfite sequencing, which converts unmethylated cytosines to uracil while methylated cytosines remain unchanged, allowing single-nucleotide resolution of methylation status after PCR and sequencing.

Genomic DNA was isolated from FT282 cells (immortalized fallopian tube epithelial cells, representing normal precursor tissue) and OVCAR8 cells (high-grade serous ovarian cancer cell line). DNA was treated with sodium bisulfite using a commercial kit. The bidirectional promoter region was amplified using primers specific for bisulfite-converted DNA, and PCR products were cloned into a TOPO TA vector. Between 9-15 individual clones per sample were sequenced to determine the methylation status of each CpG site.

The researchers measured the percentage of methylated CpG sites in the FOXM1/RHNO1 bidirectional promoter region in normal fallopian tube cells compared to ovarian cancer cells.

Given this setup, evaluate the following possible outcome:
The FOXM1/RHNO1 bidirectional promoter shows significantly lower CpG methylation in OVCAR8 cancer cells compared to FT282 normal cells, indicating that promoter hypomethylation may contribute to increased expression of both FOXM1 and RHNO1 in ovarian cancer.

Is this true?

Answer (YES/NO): NO